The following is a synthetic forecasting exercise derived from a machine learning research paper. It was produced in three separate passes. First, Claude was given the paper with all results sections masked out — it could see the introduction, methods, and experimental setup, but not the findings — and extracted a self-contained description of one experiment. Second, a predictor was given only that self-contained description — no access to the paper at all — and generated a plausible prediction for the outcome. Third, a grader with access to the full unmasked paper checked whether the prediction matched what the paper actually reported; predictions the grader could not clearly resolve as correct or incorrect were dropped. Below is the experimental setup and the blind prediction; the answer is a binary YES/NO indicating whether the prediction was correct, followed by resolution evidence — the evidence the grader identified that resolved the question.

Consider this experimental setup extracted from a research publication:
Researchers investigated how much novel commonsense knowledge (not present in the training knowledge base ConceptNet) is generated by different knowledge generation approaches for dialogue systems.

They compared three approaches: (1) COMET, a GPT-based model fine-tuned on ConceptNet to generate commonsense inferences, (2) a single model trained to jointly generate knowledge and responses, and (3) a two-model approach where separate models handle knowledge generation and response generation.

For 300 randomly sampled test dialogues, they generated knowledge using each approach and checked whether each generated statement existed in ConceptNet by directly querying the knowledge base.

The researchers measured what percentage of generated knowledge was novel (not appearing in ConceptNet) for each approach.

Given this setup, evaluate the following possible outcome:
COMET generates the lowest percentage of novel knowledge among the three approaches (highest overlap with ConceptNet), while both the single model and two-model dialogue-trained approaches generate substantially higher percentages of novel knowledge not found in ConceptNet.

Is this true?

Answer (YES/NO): NO